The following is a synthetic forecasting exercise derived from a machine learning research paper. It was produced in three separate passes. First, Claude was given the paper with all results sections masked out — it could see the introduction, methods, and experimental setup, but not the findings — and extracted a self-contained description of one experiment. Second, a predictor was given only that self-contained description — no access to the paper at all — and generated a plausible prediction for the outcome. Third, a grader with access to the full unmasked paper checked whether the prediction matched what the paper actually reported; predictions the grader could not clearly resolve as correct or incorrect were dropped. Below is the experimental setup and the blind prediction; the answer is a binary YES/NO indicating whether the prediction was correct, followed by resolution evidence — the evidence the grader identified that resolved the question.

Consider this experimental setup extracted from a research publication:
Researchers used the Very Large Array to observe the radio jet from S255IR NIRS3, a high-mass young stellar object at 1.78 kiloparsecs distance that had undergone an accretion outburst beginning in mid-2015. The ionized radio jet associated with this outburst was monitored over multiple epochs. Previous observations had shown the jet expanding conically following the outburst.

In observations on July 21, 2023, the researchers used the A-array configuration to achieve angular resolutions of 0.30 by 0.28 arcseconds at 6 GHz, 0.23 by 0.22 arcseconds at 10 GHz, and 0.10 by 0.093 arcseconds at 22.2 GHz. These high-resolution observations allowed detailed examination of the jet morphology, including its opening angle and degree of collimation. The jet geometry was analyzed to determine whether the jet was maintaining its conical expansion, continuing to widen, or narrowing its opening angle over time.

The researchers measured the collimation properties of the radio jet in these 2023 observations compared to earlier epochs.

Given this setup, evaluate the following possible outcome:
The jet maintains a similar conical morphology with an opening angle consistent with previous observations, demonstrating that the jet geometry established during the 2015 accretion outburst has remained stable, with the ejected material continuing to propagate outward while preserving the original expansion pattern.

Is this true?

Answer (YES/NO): NO